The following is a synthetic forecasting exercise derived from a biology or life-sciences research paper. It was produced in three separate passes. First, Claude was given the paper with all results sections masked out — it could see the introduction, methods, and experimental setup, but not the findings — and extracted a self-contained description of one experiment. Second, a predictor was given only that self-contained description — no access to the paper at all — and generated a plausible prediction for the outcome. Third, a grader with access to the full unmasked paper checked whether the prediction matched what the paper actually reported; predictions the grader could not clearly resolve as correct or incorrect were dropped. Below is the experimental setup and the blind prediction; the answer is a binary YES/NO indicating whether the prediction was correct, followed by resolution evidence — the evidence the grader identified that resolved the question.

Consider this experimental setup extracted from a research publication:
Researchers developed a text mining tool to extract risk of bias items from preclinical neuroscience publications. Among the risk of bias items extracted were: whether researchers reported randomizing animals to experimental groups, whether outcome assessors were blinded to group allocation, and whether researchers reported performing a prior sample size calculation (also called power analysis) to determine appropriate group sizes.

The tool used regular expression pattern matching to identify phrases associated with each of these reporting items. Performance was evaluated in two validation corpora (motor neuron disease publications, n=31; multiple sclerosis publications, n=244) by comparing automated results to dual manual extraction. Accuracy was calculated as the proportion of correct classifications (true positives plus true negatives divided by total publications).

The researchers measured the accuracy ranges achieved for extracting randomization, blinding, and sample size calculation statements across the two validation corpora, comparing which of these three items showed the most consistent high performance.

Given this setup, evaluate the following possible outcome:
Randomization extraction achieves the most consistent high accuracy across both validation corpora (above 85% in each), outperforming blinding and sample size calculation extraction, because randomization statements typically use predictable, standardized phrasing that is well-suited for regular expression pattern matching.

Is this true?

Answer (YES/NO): NO